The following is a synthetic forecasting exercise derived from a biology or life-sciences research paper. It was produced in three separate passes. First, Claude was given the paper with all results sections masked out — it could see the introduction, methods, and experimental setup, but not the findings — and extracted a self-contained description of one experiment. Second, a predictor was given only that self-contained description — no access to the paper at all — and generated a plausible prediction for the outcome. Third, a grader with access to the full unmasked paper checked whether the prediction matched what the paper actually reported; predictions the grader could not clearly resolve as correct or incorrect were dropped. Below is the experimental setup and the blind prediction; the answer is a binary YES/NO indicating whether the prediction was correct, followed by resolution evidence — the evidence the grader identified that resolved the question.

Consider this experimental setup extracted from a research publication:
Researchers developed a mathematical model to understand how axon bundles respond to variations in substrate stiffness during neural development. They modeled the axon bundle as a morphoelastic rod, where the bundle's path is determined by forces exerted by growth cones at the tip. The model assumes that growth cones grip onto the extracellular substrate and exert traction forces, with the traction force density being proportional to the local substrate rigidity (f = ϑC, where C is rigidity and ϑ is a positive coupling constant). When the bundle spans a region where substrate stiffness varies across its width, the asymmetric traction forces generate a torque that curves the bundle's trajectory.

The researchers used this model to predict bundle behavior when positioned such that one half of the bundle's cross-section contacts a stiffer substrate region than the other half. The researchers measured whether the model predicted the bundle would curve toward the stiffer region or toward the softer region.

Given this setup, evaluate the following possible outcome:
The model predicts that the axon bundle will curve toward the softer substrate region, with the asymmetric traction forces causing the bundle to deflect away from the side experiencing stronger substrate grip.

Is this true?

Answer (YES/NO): YES